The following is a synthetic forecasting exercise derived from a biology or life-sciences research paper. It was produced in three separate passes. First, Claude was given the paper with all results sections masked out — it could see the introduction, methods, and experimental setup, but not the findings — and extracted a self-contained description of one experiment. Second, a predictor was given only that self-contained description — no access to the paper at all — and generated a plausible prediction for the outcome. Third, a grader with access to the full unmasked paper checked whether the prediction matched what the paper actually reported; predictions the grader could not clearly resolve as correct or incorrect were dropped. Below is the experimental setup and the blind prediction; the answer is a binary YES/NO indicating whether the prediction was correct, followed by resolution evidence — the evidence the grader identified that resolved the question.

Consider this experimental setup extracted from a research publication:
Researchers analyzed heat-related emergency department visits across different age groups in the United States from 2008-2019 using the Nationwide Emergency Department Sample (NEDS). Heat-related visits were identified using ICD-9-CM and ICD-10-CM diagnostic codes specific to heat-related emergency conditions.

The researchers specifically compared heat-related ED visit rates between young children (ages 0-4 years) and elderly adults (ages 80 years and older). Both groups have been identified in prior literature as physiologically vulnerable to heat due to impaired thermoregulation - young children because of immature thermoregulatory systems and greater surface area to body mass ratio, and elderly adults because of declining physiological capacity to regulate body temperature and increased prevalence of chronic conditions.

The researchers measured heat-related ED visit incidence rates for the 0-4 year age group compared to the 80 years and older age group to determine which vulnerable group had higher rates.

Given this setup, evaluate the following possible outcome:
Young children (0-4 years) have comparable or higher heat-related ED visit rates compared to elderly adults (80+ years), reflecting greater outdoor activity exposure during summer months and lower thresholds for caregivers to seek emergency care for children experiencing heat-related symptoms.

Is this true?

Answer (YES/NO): NO